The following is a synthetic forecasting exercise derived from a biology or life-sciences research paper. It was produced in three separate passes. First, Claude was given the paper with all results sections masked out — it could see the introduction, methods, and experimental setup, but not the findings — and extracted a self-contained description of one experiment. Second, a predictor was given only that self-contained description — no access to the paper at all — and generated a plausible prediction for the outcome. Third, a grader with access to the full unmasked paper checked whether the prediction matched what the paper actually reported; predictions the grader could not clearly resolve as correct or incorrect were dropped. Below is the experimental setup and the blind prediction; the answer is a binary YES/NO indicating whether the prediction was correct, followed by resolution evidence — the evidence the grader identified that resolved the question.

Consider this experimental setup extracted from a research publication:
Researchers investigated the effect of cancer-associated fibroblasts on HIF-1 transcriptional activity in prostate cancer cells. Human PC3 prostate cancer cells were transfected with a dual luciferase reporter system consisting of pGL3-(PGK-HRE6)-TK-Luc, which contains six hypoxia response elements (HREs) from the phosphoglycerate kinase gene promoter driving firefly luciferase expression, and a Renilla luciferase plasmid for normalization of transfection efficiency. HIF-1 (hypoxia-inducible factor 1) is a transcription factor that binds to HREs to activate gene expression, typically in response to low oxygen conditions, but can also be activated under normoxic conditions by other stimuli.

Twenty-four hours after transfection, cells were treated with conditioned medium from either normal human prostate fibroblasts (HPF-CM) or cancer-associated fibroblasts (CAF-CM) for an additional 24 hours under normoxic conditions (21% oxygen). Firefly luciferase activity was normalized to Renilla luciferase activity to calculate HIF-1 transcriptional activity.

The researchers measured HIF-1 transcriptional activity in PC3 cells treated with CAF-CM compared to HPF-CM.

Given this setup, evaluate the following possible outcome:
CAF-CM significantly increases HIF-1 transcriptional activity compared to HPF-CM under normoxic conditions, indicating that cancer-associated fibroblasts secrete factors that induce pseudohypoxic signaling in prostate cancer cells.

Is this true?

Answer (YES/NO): YES